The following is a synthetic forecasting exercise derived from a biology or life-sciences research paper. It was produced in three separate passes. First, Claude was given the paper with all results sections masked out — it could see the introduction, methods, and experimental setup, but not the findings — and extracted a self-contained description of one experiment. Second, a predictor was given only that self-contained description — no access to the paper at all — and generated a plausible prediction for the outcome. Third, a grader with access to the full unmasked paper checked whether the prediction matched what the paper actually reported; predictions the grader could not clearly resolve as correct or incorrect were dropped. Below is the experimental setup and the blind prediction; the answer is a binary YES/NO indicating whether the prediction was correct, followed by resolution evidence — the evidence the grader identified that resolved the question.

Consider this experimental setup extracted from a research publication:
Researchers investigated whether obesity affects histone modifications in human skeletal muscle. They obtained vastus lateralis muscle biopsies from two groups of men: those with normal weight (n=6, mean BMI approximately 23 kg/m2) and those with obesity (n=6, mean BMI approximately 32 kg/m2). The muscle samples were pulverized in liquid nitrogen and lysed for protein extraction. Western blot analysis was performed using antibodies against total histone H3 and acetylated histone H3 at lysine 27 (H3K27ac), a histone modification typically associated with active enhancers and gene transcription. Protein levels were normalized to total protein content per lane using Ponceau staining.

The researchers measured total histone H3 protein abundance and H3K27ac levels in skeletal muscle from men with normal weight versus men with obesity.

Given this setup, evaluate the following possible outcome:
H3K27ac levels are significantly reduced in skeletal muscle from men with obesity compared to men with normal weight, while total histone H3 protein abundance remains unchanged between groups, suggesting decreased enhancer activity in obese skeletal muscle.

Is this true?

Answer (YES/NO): NO